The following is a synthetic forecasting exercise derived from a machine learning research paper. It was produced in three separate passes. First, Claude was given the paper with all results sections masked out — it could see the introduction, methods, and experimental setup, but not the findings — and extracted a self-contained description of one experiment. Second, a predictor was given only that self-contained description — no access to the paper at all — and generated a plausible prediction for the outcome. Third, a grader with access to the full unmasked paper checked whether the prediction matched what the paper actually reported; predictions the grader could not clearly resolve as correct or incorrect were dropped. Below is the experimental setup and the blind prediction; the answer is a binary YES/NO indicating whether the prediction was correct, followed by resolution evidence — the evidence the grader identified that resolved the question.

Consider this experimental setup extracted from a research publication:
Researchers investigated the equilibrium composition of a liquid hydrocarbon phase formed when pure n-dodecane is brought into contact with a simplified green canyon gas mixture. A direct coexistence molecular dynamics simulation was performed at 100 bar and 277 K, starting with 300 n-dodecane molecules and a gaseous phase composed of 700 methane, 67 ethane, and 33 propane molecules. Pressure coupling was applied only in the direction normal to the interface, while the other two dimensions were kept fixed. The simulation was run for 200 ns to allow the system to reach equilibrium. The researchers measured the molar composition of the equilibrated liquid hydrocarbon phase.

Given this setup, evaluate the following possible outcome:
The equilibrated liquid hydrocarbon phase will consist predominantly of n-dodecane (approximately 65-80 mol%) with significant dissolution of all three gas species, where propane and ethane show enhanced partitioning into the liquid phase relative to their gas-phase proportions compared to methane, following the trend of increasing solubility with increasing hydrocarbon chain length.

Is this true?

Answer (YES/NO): NO